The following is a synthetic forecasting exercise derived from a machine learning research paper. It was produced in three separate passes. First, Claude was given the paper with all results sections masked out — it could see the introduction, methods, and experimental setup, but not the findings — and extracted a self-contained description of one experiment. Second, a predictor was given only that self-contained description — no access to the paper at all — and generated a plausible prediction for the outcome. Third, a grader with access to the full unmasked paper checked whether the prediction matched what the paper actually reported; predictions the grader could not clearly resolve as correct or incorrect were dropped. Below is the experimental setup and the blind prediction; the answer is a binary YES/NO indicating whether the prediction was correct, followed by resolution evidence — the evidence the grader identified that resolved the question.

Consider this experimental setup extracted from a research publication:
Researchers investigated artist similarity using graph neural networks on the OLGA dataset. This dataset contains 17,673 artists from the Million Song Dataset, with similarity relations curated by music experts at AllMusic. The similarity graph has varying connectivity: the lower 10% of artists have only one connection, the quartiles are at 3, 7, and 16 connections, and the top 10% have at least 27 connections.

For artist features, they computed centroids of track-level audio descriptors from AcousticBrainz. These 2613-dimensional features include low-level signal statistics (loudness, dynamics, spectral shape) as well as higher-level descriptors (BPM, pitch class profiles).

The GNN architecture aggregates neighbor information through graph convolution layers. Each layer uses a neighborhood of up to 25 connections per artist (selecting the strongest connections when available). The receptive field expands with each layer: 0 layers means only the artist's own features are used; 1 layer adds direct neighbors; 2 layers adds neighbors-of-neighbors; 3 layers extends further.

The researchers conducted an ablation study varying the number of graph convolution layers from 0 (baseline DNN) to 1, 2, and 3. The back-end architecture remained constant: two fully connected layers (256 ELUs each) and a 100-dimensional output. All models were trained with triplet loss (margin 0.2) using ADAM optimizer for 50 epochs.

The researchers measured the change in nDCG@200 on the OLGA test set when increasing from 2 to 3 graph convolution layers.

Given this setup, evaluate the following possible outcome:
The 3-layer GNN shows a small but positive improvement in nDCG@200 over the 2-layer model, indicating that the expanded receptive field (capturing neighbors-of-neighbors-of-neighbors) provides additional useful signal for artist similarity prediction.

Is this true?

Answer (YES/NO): YES